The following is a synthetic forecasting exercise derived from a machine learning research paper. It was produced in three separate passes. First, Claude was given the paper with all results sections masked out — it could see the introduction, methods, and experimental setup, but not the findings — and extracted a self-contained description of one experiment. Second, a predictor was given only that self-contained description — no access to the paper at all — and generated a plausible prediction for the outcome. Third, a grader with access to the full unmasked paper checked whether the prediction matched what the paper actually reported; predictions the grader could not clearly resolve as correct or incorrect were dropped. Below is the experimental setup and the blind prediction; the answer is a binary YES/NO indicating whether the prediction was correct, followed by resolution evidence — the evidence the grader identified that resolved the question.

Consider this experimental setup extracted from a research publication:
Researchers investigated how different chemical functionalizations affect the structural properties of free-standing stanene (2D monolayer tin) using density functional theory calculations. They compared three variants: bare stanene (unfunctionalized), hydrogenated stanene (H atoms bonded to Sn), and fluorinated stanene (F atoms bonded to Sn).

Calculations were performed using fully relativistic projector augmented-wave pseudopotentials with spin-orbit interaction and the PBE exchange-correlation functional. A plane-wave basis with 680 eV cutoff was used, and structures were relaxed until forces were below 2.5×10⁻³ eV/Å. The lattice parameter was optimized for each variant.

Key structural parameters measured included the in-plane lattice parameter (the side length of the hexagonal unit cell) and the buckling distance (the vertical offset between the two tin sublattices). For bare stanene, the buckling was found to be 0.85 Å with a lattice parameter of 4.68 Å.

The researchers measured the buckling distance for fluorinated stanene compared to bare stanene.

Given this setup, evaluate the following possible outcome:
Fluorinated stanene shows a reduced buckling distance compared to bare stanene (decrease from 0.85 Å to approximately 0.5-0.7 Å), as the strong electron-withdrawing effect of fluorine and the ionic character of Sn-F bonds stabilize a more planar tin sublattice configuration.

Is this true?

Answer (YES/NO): YES